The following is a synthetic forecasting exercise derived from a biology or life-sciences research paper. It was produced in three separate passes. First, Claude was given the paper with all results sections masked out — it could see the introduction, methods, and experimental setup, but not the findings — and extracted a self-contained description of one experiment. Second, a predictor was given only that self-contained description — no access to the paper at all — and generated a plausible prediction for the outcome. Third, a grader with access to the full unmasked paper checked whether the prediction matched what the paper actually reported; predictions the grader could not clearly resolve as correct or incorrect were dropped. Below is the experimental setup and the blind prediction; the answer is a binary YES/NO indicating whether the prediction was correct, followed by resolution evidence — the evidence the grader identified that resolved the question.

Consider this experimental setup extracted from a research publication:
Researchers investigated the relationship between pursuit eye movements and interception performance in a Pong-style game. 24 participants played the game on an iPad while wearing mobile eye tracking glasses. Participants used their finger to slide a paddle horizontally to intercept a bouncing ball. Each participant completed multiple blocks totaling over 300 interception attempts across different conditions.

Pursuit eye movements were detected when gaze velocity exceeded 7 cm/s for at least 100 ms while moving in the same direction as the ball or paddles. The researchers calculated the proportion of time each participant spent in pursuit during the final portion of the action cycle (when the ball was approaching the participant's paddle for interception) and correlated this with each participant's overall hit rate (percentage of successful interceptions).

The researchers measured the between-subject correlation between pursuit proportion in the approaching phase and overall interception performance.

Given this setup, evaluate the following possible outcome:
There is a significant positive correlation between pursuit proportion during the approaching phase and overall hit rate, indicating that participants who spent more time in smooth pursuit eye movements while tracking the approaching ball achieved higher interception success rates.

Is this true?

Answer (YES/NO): YES